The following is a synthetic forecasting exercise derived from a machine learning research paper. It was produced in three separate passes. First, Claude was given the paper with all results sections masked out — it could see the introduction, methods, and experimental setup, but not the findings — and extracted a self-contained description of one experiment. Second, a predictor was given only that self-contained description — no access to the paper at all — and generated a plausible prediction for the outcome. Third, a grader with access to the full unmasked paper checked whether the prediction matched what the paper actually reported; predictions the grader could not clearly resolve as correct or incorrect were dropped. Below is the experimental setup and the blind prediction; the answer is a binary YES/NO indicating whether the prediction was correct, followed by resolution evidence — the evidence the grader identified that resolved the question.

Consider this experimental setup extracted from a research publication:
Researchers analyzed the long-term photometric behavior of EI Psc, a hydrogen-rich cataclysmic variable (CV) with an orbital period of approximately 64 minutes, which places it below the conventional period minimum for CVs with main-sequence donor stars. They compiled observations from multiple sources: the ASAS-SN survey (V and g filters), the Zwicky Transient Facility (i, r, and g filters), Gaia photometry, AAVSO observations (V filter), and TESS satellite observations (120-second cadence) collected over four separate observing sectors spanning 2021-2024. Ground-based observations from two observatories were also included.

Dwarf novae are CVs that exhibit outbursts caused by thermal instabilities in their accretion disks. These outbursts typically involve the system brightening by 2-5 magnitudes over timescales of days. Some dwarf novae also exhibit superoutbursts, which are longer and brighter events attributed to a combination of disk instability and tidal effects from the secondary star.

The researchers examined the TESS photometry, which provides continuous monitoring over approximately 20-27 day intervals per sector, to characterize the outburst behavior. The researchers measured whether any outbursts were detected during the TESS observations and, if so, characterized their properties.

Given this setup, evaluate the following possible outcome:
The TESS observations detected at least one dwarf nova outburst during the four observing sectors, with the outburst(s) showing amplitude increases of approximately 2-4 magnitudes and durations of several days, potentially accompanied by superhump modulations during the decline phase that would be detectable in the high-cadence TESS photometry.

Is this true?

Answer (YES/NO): NO